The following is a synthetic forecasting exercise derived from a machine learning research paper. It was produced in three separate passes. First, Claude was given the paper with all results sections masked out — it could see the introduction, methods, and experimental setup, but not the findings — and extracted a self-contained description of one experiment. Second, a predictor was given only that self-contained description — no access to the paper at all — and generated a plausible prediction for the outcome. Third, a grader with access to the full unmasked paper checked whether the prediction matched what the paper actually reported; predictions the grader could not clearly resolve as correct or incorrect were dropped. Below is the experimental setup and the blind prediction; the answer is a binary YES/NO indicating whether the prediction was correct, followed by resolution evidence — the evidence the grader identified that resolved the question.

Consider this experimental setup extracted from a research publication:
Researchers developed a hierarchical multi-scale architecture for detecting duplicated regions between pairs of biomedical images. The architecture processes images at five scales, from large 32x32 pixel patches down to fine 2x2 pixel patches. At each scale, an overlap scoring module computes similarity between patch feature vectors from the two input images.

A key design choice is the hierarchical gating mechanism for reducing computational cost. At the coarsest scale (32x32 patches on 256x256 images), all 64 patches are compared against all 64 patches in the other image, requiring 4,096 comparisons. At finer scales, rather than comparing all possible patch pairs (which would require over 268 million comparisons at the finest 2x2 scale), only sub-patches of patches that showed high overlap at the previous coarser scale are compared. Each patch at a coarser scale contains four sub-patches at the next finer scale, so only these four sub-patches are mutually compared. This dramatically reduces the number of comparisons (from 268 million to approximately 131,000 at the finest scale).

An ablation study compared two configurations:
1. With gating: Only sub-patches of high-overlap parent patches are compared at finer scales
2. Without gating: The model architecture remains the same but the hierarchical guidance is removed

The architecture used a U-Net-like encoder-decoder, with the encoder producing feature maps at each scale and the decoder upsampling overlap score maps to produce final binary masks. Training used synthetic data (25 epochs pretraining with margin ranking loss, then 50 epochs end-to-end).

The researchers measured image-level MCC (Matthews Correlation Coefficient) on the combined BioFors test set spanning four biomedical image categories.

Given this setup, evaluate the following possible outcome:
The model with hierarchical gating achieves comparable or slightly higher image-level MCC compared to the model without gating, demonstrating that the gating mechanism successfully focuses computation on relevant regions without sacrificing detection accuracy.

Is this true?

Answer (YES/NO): NO